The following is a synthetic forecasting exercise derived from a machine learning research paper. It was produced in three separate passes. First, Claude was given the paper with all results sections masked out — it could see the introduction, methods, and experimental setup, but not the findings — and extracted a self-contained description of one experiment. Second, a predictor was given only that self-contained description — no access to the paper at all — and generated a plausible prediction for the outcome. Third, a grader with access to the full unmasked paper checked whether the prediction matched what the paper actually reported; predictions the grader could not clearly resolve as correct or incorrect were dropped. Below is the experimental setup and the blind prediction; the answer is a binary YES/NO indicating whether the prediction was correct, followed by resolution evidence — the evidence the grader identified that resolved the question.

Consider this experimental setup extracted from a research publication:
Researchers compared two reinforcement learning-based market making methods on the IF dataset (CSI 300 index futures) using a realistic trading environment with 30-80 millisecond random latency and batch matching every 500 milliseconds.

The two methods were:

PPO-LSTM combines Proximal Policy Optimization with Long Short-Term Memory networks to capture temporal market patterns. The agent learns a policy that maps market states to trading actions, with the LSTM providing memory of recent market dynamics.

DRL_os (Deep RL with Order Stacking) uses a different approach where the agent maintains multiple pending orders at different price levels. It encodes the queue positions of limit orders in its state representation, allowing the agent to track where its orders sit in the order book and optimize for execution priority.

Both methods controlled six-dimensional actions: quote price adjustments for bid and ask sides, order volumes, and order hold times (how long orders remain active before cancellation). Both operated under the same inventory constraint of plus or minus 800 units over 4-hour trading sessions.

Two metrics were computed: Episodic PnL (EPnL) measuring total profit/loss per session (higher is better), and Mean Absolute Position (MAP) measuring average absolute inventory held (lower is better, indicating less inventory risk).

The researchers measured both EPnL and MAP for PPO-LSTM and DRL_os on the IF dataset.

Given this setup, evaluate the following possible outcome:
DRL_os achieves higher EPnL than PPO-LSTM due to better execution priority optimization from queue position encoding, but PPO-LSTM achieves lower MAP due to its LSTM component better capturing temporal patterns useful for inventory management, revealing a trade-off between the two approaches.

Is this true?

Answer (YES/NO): NO